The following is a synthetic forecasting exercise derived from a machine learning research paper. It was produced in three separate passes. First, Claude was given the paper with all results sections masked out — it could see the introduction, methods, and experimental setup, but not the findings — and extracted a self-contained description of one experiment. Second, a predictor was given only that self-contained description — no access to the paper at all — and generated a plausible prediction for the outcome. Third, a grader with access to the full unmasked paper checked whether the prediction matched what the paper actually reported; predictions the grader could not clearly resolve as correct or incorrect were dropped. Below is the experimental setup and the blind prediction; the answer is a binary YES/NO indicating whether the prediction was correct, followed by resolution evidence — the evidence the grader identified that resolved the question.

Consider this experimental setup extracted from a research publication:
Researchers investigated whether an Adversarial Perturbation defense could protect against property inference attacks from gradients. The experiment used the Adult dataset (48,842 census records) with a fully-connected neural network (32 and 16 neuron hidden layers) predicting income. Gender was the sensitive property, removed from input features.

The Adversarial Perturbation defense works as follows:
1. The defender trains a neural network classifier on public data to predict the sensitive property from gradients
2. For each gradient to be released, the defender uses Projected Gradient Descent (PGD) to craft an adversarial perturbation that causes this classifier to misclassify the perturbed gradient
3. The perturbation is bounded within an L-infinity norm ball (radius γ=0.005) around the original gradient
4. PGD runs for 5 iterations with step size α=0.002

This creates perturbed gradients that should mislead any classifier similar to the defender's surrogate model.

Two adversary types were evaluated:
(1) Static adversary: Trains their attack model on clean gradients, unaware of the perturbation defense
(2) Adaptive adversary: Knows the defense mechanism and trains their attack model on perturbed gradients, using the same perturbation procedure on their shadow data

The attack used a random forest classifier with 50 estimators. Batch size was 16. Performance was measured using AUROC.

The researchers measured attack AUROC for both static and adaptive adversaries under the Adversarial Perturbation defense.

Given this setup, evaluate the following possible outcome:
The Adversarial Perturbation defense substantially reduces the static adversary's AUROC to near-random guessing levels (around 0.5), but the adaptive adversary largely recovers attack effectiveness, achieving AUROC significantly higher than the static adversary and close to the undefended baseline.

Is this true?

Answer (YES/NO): NO